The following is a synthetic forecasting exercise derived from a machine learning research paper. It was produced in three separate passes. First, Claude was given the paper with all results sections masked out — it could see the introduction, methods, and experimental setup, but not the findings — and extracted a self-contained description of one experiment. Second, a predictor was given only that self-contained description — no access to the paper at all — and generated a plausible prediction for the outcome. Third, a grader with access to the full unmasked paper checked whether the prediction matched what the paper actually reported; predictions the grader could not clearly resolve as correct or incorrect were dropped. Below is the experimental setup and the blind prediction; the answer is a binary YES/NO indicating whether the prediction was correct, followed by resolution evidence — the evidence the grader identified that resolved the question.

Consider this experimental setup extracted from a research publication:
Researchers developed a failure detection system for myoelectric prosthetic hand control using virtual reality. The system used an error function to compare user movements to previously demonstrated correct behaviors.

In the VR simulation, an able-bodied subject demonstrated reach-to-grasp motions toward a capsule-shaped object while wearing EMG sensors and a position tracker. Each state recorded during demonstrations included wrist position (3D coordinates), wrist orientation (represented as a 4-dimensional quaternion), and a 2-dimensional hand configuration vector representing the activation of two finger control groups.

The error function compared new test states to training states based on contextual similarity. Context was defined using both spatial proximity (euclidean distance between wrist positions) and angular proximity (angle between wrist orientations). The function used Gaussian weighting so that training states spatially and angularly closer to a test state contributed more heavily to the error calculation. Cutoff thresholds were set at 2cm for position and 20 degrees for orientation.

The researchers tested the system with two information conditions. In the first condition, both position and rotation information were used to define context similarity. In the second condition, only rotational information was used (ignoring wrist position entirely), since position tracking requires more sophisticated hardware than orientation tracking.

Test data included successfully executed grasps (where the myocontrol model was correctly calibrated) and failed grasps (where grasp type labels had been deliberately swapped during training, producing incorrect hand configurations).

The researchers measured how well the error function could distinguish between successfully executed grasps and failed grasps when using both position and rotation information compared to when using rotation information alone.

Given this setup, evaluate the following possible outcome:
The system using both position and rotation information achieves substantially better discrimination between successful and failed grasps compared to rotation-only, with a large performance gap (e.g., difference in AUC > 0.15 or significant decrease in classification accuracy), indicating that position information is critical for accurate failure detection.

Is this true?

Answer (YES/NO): NO